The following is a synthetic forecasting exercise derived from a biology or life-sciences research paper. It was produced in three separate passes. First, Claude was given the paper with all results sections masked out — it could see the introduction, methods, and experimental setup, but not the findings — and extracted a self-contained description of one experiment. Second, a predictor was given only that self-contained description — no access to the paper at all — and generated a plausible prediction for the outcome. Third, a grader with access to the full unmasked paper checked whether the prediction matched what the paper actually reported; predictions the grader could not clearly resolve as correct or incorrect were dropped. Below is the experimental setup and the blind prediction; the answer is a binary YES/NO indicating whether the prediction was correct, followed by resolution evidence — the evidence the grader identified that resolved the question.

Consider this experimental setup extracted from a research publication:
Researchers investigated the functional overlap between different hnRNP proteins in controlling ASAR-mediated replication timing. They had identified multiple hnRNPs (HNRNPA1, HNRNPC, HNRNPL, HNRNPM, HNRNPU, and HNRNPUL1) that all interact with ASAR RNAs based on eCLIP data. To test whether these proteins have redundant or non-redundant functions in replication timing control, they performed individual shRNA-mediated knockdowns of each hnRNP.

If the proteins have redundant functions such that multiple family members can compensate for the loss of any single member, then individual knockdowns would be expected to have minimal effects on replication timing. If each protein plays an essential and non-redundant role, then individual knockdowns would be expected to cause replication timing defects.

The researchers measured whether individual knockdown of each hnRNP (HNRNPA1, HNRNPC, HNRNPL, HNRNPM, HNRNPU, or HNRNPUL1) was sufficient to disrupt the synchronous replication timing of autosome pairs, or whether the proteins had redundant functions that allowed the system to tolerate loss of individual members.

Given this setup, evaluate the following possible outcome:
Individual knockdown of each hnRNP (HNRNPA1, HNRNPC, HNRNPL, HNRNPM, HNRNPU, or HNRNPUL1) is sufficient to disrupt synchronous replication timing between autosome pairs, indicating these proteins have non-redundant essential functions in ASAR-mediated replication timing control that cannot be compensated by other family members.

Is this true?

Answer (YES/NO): YES